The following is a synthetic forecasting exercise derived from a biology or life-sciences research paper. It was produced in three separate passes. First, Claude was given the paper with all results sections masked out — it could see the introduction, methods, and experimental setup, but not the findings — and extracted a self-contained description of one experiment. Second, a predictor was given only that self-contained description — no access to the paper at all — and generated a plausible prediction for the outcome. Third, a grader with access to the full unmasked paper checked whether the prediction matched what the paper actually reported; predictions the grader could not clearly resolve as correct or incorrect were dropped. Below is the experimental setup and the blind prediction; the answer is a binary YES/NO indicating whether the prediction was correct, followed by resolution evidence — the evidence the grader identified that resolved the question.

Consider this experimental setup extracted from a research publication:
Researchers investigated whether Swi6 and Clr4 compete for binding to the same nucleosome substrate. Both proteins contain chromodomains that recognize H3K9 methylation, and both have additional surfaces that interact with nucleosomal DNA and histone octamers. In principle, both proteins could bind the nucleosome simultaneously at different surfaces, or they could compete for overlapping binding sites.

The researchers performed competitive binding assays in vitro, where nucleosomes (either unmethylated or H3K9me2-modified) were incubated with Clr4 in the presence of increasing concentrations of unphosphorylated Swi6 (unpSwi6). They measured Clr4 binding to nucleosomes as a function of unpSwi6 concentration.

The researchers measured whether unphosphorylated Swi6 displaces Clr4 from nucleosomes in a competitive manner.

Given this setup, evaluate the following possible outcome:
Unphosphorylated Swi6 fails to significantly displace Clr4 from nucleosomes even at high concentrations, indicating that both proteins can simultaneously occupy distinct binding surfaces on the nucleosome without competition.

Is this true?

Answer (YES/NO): NO